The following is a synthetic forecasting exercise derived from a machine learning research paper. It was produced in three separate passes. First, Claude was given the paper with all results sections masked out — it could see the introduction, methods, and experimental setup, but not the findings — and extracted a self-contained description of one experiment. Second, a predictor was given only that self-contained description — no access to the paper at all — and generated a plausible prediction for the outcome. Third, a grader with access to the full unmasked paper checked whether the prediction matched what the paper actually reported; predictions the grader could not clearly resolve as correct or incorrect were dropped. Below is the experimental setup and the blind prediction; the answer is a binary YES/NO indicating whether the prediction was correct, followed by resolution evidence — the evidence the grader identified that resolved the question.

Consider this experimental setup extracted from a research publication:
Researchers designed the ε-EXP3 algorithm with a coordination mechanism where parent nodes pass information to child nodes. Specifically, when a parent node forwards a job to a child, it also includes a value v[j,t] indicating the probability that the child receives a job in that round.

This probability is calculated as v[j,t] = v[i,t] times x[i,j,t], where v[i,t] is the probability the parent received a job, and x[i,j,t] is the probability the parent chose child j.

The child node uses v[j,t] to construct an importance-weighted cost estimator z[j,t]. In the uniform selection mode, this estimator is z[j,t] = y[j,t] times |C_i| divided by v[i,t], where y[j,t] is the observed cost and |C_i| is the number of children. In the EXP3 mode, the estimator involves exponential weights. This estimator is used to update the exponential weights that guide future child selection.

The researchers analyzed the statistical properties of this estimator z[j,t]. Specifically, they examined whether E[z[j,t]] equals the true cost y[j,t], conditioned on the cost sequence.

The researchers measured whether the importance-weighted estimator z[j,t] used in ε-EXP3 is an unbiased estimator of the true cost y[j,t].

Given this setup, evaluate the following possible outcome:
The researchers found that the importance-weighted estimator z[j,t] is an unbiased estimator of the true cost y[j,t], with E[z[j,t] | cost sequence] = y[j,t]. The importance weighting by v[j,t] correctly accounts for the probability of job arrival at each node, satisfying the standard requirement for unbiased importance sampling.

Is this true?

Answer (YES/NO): YES